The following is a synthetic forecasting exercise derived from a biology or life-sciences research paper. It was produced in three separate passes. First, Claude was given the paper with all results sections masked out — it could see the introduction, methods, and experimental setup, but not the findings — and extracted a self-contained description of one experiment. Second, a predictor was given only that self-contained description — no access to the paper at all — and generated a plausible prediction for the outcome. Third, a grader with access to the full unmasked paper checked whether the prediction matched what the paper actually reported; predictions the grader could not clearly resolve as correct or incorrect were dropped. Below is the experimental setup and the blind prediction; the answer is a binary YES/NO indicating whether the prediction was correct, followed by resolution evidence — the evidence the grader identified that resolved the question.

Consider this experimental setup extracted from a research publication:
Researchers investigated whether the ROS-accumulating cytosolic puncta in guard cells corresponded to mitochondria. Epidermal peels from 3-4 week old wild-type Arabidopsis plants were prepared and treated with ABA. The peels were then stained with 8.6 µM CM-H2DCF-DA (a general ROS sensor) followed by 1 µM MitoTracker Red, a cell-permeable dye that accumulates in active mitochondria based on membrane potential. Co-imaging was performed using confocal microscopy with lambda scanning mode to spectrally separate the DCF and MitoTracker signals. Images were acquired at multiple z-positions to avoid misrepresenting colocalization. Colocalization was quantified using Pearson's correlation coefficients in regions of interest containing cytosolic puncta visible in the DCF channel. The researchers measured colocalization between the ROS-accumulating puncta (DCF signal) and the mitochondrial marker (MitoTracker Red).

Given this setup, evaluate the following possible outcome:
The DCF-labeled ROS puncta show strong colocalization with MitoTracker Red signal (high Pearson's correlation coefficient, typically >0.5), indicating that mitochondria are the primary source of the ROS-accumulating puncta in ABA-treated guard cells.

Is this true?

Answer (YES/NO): YES